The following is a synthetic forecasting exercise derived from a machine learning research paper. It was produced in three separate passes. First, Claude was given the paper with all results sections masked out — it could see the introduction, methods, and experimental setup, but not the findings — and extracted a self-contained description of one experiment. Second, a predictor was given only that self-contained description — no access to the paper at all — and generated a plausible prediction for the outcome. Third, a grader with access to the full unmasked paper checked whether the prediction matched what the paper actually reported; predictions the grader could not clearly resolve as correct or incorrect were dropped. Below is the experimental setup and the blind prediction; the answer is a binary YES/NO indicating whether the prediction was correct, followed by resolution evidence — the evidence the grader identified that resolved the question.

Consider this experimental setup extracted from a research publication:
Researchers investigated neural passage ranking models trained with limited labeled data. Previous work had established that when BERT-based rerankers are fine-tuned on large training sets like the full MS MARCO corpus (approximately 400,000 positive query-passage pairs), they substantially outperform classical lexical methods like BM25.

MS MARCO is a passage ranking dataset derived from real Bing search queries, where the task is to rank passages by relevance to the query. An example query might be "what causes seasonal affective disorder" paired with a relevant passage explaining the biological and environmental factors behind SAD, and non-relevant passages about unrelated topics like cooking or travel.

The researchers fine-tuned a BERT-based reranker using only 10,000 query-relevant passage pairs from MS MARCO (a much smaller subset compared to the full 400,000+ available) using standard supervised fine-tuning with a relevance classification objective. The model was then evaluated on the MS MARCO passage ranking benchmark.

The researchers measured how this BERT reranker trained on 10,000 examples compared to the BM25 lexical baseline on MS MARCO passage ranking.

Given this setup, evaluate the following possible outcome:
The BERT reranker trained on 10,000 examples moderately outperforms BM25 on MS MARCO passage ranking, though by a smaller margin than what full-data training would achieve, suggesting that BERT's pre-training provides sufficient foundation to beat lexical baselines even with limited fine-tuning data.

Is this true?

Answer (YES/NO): NO